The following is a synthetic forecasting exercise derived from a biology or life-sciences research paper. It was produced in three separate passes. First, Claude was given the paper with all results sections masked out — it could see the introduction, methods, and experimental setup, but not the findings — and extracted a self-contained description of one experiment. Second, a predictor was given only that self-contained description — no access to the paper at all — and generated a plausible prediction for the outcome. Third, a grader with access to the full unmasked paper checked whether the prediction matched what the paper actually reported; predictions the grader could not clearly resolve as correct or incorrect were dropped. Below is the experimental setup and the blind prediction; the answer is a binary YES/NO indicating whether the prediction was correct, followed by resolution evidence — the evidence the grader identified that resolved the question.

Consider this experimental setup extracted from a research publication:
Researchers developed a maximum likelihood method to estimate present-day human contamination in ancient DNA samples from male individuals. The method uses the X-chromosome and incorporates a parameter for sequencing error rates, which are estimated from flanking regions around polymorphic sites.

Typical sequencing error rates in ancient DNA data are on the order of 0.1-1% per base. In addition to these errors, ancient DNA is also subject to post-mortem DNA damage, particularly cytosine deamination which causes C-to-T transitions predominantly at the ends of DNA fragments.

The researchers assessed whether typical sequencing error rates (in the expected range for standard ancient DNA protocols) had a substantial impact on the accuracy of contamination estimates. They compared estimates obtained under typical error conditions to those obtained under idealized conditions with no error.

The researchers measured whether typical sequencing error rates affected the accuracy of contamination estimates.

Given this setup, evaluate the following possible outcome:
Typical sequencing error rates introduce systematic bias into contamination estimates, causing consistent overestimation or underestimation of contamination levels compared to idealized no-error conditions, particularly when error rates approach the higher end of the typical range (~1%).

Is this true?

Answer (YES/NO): NO